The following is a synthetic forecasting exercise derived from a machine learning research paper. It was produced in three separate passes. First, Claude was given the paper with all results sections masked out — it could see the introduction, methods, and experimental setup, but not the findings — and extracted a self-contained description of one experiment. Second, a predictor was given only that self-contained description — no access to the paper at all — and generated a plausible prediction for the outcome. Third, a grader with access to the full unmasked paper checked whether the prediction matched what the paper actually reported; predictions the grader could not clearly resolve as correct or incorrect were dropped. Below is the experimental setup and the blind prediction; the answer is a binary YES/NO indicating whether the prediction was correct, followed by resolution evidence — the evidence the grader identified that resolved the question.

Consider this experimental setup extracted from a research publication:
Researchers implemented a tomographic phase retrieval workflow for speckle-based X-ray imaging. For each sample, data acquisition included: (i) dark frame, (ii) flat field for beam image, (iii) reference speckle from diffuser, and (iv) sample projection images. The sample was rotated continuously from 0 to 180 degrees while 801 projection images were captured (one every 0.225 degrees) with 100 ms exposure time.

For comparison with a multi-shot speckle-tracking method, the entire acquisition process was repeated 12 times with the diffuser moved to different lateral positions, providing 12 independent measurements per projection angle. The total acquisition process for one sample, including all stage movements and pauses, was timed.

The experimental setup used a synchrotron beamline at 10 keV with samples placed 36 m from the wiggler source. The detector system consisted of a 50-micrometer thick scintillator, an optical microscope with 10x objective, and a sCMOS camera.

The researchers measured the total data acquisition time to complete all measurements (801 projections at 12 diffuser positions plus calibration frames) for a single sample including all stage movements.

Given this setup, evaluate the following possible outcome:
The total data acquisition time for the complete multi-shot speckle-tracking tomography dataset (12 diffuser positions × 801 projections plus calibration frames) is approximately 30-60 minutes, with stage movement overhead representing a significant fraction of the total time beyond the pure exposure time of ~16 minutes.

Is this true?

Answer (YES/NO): NO